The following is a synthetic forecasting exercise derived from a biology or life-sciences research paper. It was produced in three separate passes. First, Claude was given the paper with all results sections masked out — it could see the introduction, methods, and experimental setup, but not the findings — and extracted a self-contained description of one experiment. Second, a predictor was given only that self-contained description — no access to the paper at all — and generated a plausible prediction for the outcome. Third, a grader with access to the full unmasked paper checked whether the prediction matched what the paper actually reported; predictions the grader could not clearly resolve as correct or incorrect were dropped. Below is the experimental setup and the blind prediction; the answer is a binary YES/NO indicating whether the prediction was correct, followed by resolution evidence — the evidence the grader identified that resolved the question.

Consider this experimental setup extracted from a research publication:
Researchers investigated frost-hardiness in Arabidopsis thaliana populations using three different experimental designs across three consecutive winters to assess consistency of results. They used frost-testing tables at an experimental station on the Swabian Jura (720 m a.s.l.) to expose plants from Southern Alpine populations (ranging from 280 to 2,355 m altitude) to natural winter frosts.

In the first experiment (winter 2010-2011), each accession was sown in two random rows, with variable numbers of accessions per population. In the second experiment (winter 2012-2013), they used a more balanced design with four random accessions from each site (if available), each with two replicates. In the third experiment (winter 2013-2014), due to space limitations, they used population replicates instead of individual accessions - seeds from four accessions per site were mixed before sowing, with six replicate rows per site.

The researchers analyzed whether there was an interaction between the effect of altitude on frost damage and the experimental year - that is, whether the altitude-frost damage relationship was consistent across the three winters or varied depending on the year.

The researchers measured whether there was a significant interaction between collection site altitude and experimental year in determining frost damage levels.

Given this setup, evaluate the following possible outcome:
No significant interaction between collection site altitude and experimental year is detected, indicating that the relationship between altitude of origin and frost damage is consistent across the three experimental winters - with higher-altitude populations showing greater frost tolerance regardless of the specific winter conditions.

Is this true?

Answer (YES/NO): NO